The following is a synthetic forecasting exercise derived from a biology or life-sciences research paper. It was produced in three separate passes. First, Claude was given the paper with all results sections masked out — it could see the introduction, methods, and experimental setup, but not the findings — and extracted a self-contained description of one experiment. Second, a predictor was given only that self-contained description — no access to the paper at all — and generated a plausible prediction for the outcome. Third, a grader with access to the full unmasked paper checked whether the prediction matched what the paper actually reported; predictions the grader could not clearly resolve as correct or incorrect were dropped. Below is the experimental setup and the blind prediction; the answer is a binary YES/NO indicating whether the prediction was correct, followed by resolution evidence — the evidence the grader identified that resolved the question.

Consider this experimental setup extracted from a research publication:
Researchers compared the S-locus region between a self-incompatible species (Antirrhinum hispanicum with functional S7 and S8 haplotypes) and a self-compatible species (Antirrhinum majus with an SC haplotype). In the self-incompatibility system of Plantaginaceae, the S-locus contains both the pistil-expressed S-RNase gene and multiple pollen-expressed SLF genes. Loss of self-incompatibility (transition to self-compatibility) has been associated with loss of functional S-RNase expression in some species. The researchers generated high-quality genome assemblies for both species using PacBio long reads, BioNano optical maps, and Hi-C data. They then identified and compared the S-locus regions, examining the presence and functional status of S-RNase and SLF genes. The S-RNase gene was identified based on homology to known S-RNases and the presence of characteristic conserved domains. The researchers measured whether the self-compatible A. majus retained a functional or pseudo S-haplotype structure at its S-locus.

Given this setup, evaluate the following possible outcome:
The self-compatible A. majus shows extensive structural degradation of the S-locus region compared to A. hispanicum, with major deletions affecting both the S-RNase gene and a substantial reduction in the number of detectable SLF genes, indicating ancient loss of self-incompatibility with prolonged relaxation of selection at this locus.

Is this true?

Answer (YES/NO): NO